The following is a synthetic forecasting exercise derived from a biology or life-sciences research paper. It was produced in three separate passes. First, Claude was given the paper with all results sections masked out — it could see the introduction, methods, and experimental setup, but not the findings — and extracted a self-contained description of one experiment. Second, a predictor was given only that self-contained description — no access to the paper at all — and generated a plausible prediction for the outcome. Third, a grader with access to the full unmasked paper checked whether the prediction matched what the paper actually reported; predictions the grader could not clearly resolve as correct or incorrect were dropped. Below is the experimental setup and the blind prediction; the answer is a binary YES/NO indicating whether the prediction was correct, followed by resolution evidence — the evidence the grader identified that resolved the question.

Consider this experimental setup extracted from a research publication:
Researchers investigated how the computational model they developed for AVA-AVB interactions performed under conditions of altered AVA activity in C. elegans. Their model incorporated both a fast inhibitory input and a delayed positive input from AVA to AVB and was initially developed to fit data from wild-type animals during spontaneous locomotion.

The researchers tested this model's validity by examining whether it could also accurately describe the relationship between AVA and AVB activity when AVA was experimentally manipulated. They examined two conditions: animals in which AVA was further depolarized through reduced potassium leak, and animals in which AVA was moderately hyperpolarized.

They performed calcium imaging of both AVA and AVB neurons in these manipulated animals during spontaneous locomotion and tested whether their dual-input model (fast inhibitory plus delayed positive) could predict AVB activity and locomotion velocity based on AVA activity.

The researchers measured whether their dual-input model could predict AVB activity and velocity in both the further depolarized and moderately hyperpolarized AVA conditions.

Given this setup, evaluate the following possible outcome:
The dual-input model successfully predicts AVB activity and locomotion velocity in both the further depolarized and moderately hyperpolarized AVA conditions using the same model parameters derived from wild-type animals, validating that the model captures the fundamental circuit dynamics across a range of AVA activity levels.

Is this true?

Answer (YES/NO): NO